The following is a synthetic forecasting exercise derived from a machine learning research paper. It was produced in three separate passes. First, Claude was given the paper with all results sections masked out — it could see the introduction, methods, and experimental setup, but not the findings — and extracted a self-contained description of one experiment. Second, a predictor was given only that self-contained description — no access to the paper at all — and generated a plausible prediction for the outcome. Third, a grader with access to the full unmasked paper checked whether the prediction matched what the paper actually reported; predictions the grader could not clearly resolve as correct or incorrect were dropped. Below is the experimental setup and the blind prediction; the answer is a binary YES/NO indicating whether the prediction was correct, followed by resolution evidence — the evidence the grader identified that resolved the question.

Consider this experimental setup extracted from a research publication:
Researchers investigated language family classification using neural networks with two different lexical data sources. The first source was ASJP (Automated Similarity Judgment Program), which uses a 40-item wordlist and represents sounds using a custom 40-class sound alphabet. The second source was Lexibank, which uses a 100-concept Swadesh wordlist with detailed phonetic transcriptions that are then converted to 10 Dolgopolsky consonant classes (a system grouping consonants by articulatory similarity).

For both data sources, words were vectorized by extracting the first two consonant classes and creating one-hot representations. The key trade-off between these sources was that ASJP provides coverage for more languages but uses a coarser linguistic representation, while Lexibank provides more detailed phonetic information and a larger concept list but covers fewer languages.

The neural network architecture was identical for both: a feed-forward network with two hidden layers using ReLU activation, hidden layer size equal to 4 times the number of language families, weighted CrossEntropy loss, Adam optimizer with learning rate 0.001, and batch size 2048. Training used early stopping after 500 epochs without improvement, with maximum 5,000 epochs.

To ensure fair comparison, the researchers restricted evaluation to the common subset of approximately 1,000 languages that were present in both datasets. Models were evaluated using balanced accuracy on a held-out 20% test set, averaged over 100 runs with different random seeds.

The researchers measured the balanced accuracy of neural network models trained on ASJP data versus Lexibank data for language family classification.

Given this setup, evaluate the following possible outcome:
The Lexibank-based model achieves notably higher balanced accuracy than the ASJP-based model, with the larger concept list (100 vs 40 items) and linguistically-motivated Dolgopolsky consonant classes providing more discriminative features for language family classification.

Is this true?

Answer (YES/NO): YES